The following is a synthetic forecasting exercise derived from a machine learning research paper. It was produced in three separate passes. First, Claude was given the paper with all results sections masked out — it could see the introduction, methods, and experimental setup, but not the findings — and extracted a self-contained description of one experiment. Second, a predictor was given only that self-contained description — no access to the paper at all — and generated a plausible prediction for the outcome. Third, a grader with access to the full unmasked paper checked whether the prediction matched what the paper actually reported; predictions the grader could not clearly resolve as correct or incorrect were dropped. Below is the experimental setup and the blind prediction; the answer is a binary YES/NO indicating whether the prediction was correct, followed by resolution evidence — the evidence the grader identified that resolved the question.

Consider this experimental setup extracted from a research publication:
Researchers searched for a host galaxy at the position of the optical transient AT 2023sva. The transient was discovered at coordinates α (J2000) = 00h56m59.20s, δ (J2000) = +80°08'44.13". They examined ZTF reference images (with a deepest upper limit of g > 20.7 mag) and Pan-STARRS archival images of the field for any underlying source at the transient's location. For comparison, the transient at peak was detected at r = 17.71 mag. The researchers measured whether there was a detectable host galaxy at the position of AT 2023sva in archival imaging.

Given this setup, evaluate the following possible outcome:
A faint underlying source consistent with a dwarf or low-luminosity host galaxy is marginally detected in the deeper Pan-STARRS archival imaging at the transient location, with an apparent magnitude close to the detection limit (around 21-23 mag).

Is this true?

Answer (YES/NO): NO